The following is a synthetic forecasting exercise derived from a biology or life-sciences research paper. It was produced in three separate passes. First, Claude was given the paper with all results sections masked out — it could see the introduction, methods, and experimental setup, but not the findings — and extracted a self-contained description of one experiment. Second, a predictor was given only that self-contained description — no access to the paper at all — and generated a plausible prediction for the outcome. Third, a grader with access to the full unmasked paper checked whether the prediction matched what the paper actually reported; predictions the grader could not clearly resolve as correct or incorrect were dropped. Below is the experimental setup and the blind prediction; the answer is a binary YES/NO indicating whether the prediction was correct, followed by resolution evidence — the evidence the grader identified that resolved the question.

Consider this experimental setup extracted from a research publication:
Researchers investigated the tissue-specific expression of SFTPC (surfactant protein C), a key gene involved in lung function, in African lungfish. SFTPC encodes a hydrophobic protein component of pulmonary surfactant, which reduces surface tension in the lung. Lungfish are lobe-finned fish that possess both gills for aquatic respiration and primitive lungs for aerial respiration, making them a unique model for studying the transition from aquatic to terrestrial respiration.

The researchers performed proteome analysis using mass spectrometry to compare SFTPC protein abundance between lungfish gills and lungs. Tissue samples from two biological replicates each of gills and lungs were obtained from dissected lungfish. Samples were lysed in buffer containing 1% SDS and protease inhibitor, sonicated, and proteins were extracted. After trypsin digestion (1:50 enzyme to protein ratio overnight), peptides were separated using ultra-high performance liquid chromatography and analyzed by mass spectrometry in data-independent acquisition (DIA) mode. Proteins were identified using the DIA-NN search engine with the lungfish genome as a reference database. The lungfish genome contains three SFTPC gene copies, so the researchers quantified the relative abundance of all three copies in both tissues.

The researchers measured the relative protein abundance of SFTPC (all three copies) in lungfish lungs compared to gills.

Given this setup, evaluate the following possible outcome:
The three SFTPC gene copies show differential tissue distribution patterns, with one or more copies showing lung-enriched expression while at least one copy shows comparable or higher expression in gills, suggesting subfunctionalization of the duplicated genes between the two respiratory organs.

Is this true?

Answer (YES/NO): NO